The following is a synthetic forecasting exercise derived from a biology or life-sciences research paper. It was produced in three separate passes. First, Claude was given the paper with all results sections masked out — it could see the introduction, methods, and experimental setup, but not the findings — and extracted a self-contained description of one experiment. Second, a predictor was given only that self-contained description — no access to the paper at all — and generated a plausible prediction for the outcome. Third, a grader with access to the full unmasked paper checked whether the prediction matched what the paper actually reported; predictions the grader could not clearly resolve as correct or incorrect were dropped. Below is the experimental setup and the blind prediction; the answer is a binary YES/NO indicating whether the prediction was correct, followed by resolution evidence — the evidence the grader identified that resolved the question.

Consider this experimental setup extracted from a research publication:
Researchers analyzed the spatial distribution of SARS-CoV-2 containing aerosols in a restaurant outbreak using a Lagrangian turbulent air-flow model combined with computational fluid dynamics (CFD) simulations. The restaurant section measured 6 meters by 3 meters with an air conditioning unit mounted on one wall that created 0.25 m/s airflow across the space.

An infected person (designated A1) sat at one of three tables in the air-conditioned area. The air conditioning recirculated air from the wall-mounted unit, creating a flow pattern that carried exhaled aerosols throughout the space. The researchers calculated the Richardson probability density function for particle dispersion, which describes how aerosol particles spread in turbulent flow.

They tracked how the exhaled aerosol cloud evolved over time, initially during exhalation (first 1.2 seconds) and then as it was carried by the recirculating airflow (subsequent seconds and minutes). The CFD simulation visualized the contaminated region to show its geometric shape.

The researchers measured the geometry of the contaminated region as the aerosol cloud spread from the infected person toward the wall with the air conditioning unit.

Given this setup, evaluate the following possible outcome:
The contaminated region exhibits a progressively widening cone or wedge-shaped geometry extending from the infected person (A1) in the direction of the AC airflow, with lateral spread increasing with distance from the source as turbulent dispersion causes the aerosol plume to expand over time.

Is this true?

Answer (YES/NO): YES